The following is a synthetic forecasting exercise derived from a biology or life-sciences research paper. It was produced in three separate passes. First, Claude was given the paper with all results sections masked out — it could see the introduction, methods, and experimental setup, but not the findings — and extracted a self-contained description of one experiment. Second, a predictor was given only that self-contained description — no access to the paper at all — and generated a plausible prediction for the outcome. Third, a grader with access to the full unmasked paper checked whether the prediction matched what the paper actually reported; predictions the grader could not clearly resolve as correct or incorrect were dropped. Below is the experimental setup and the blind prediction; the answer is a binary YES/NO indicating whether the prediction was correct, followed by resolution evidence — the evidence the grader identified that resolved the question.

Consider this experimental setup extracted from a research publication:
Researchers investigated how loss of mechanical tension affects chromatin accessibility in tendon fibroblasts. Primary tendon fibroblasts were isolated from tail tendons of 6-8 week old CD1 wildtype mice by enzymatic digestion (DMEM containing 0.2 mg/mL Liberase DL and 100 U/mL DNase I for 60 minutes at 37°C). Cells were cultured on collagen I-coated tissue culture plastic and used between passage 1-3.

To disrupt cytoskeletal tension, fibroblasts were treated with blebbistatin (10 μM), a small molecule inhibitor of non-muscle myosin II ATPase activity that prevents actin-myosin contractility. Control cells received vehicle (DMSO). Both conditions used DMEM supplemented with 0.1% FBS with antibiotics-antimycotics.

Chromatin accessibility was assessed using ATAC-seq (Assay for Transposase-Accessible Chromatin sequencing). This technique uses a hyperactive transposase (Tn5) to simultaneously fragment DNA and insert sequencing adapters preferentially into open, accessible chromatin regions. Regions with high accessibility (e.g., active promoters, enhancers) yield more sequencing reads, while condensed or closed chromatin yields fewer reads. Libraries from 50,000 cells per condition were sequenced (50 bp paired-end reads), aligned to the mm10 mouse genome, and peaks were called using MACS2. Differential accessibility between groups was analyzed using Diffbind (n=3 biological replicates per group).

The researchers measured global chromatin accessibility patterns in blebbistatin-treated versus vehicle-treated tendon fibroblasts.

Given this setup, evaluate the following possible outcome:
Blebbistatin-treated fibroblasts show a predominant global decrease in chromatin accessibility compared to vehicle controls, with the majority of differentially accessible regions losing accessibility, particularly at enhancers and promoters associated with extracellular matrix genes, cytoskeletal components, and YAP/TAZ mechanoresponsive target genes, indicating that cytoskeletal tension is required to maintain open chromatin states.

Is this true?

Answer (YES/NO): NO